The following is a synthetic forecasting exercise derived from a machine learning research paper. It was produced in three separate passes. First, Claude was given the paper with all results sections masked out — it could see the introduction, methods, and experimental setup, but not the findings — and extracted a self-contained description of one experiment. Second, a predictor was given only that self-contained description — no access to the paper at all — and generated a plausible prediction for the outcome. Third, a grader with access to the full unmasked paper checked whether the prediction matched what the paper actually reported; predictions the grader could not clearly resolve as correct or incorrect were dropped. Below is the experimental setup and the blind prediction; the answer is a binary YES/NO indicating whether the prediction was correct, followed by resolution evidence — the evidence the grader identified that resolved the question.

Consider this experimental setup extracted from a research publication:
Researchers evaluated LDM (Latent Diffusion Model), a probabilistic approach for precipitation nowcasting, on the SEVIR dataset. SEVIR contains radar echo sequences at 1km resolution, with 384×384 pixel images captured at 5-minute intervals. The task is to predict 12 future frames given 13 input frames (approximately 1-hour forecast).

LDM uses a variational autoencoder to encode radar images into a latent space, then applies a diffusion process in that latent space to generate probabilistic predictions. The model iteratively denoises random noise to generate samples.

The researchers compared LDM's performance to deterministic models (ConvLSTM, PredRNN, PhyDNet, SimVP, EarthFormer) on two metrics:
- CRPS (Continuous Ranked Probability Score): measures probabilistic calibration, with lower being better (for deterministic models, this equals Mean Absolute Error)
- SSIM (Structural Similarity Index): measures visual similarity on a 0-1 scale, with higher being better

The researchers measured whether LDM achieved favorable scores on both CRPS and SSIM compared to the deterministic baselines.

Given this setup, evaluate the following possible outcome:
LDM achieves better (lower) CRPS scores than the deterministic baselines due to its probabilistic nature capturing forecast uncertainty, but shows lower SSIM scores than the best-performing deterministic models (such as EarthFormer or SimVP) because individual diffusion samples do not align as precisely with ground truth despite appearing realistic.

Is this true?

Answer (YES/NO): YES